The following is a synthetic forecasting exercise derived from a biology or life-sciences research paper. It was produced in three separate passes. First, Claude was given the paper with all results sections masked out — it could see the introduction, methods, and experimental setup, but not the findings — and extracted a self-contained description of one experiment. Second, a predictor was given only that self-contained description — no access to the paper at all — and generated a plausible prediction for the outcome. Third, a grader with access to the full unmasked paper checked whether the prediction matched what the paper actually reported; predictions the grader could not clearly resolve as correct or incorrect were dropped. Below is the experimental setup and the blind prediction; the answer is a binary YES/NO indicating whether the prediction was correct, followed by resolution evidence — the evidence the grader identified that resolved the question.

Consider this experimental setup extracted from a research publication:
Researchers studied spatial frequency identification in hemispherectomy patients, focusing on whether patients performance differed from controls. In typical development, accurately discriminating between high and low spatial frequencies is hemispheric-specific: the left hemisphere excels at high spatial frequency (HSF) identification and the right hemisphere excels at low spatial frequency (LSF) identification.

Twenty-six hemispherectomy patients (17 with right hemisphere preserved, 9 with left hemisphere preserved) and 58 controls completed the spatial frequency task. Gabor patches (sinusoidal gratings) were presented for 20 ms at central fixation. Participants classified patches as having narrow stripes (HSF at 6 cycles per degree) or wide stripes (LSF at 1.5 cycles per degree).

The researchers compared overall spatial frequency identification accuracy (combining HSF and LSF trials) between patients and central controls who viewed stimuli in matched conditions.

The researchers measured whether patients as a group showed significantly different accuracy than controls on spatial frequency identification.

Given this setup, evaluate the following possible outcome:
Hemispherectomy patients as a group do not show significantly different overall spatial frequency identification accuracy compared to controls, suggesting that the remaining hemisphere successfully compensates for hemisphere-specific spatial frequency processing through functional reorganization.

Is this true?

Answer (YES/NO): NO